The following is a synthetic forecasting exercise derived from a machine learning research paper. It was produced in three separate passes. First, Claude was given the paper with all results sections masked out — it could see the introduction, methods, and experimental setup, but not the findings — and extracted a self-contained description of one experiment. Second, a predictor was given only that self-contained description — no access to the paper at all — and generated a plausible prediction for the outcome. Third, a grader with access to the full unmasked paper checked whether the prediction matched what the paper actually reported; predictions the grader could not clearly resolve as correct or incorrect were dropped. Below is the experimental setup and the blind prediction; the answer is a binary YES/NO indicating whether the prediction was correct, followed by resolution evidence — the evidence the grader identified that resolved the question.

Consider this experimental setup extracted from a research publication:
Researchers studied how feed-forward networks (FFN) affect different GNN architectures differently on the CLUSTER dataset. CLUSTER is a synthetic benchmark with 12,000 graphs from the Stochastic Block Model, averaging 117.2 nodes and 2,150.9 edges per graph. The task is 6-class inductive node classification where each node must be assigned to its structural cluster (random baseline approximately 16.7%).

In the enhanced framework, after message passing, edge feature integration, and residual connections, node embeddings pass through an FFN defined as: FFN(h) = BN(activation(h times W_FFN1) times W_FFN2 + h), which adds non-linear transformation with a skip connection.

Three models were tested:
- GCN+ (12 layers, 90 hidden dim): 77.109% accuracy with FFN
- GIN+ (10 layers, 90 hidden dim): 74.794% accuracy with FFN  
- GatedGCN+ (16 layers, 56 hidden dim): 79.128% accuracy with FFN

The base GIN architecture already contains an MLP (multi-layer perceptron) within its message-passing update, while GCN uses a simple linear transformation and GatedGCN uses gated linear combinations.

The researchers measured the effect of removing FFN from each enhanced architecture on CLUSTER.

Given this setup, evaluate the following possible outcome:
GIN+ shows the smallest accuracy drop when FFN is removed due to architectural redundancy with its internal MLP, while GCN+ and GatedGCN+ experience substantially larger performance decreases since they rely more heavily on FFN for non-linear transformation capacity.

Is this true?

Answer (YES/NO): NO